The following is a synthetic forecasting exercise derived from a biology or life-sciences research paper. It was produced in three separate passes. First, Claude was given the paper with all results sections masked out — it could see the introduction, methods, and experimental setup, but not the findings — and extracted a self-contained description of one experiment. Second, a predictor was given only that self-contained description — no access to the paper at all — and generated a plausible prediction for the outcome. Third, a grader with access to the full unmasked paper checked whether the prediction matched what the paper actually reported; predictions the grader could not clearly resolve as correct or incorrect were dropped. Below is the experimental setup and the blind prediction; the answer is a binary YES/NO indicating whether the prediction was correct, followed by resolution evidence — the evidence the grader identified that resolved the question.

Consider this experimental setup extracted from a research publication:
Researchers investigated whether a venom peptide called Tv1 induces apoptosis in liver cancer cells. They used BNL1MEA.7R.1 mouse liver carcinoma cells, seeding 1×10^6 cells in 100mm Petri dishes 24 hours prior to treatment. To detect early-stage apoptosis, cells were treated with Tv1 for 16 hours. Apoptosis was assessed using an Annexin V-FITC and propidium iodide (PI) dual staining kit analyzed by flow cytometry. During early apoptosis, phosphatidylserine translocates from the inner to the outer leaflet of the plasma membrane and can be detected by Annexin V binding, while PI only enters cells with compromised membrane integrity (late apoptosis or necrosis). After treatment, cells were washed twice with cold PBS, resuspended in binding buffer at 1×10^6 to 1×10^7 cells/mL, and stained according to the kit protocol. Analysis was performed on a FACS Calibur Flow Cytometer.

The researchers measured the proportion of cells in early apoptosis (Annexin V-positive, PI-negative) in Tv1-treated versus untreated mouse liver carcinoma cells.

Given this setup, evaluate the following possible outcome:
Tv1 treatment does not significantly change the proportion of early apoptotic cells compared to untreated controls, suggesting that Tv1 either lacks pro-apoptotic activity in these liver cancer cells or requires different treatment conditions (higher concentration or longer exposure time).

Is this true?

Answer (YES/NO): NO